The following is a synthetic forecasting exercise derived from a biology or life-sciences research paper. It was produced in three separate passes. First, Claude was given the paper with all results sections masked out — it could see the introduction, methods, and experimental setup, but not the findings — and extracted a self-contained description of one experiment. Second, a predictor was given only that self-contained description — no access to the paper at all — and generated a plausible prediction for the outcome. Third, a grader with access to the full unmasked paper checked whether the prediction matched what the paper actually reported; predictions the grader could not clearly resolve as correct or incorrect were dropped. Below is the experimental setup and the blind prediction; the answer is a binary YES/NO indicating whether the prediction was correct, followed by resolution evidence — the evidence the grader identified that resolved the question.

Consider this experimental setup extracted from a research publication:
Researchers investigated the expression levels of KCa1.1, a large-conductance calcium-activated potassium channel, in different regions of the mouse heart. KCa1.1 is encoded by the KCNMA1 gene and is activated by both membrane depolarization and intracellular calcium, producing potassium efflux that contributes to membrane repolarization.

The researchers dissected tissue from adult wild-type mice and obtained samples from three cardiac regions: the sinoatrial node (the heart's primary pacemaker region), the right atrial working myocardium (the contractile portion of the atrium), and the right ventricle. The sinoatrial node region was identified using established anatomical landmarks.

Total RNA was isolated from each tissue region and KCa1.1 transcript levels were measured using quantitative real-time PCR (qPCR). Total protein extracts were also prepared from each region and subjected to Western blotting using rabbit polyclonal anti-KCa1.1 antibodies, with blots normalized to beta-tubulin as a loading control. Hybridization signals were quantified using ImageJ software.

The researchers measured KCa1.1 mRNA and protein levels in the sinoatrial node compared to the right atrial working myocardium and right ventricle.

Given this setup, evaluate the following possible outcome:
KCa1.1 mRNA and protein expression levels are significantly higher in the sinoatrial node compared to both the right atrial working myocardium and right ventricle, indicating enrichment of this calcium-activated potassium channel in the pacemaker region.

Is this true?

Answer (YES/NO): YES